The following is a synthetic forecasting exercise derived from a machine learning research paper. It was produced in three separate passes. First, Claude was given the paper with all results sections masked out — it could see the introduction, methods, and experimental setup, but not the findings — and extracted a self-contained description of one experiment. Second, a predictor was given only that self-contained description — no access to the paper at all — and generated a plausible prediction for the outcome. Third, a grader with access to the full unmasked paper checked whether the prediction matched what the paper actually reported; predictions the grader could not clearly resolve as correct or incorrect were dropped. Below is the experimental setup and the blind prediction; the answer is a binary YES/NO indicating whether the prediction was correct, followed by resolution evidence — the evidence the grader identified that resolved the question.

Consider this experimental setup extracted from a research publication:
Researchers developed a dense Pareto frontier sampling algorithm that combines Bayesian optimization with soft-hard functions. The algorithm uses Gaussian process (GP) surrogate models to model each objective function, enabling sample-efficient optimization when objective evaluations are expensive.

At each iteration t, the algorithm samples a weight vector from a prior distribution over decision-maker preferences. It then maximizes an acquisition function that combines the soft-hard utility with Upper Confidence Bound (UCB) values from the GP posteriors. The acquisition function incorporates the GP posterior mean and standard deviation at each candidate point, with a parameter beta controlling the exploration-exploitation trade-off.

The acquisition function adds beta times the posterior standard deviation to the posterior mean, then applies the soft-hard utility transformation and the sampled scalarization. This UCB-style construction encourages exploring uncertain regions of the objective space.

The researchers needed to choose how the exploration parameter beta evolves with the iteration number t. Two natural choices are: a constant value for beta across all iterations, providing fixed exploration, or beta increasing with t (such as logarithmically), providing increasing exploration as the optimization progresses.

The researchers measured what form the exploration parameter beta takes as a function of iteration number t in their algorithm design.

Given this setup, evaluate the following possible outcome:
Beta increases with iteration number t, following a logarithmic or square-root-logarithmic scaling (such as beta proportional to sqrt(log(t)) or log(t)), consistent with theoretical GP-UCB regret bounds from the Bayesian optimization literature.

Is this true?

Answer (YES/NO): YES